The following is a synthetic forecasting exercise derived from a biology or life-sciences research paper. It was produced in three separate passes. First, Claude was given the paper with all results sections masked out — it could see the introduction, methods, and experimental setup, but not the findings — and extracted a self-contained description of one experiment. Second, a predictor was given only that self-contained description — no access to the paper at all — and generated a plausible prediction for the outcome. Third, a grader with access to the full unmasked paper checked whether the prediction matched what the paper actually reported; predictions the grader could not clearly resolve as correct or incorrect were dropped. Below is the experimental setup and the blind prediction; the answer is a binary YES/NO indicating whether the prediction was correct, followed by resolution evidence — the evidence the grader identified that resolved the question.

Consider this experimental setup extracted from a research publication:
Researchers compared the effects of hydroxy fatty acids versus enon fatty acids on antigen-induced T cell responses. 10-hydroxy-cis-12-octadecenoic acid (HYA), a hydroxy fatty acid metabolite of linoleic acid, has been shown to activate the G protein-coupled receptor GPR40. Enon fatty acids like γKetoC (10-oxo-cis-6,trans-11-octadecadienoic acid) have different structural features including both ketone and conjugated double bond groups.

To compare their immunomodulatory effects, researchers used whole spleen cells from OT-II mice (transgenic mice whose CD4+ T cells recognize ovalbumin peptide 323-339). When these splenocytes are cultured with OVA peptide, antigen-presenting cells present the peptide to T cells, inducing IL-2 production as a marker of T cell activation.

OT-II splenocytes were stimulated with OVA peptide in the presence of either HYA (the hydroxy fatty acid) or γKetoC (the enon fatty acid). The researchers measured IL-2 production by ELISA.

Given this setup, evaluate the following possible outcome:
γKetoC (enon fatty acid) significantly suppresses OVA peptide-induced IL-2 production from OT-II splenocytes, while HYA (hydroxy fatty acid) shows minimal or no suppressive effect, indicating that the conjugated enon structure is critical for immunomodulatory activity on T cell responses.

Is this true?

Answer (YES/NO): YES